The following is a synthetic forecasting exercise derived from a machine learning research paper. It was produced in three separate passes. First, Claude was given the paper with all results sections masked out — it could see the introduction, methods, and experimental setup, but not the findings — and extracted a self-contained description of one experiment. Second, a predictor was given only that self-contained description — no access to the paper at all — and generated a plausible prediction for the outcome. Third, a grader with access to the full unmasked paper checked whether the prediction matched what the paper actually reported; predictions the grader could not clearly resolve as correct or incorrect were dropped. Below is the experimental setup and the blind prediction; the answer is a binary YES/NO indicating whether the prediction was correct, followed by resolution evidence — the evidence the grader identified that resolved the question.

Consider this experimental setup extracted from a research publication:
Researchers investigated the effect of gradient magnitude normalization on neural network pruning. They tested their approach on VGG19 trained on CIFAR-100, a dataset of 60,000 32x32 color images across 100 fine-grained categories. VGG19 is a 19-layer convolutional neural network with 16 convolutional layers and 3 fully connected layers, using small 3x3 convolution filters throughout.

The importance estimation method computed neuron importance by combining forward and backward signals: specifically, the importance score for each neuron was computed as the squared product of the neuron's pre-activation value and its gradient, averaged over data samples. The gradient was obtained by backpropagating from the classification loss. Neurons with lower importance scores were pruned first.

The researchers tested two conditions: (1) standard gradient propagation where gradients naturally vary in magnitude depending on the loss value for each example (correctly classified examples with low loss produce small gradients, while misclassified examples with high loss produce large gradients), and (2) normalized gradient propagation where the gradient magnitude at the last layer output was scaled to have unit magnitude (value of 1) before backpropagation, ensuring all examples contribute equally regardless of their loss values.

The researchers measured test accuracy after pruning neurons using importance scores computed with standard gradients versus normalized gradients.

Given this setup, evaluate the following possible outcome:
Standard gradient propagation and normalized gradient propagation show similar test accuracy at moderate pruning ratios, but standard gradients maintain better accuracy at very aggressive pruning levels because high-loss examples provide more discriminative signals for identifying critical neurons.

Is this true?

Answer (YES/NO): NO